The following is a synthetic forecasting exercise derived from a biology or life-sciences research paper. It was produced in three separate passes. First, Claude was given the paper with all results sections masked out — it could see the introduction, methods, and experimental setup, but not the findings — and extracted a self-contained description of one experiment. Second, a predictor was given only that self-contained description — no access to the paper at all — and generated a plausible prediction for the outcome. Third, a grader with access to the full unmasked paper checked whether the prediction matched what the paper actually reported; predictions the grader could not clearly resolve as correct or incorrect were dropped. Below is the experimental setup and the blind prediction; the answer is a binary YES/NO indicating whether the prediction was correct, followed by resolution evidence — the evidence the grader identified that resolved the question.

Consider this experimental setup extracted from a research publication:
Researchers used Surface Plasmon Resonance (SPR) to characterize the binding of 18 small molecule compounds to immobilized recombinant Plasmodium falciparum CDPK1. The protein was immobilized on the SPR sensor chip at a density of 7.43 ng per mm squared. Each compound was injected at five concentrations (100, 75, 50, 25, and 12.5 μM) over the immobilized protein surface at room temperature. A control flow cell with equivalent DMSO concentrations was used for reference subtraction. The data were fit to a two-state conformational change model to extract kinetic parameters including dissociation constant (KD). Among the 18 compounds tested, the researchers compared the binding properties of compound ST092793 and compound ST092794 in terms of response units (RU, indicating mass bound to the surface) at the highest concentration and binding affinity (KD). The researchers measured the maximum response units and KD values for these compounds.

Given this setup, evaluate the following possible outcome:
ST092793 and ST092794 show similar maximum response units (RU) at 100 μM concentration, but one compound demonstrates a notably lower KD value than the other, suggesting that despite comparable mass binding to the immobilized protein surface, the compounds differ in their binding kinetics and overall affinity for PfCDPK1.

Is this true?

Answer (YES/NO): NO